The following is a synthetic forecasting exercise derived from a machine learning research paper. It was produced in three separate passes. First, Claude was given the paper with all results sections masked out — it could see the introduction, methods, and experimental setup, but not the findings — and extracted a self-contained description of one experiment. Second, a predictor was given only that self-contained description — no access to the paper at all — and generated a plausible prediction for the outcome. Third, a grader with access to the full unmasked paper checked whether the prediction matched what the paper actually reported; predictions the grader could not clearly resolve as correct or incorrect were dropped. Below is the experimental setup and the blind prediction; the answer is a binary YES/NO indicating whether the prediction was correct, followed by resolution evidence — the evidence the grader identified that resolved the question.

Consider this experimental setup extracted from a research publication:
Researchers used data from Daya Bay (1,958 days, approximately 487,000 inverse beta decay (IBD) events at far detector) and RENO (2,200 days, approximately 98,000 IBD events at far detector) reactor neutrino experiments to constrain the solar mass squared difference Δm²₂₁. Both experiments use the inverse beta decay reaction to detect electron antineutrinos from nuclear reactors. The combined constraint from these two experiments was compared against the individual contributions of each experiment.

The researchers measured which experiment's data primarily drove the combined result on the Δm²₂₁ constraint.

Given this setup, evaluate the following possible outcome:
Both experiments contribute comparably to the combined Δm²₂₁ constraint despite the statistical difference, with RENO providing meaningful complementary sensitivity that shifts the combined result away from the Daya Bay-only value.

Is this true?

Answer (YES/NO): NO